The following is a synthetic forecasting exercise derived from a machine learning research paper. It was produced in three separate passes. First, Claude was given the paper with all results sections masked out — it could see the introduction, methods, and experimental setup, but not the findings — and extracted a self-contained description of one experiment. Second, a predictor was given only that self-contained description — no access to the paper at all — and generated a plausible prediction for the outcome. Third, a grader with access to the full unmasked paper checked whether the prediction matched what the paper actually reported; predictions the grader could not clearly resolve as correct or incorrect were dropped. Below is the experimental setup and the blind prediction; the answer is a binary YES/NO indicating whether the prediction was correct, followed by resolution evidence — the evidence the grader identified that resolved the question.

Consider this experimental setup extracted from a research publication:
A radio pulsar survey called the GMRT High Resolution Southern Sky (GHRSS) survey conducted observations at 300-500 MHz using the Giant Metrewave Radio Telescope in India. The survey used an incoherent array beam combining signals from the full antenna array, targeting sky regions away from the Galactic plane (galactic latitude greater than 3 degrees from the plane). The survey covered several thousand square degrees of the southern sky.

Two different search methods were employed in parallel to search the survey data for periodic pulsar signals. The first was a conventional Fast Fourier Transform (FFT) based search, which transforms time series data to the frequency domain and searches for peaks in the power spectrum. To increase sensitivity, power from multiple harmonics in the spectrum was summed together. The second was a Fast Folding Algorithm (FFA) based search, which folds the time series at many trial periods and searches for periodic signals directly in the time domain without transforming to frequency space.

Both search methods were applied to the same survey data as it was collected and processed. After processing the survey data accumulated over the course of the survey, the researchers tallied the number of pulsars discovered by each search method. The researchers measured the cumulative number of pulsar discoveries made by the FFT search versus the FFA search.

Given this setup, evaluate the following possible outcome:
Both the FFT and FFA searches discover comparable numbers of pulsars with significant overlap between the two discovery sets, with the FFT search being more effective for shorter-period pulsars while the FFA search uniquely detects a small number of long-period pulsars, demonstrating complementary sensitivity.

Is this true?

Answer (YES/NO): NO